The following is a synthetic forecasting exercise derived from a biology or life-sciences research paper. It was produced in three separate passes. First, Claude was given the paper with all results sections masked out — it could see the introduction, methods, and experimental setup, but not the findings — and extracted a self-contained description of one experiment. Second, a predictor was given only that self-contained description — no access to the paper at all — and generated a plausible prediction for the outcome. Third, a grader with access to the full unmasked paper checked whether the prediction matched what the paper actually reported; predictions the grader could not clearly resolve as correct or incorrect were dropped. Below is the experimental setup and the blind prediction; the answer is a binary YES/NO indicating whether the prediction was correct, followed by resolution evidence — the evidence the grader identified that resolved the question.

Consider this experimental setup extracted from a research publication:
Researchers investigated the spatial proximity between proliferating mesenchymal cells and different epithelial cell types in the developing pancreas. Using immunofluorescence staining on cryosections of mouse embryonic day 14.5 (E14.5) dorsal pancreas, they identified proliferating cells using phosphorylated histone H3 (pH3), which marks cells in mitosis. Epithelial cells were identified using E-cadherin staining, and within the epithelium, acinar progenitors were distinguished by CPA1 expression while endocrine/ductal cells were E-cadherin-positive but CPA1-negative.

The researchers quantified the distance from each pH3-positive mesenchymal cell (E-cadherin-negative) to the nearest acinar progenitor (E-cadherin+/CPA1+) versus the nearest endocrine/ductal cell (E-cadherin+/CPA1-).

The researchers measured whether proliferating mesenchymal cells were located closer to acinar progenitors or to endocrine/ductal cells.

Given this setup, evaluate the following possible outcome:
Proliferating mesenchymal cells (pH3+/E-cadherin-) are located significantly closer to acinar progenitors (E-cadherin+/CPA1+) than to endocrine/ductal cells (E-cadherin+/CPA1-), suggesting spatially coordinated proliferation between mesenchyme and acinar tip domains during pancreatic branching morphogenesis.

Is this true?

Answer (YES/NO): YES